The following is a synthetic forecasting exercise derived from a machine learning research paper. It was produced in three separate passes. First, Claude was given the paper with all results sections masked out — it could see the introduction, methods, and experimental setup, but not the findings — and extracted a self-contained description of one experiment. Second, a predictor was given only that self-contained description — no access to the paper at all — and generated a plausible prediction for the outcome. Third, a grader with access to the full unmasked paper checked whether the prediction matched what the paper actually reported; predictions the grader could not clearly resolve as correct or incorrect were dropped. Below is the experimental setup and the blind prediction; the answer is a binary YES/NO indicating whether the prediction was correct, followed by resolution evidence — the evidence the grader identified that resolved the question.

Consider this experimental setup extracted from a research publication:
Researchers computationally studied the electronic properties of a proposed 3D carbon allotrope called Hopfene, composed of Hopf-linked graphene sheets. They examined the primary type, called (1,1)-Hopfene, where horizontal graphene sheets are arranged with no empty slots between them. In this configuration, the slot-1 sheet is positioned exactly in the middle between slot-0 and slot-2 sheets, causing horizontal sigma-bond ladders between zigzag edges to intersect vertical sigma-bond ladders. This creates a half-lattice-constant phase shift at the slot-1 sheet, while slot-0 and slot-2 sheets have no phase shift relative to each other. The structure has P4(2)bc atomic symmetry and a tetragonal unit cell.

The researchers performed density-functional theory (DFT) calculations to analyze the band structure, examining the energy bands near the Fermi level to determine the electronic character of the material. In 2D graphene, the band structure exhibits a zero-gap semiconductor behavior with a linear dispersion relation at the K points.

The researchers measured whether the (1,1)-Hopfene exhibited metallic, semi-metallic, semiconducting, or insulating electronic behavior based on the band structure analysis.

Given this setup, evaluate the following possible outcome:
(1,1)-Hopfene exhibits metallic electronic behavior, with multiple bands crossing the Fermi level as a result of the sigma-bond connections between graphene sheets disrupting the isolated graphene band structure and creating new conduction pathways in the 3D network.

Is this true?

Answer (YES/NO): NO